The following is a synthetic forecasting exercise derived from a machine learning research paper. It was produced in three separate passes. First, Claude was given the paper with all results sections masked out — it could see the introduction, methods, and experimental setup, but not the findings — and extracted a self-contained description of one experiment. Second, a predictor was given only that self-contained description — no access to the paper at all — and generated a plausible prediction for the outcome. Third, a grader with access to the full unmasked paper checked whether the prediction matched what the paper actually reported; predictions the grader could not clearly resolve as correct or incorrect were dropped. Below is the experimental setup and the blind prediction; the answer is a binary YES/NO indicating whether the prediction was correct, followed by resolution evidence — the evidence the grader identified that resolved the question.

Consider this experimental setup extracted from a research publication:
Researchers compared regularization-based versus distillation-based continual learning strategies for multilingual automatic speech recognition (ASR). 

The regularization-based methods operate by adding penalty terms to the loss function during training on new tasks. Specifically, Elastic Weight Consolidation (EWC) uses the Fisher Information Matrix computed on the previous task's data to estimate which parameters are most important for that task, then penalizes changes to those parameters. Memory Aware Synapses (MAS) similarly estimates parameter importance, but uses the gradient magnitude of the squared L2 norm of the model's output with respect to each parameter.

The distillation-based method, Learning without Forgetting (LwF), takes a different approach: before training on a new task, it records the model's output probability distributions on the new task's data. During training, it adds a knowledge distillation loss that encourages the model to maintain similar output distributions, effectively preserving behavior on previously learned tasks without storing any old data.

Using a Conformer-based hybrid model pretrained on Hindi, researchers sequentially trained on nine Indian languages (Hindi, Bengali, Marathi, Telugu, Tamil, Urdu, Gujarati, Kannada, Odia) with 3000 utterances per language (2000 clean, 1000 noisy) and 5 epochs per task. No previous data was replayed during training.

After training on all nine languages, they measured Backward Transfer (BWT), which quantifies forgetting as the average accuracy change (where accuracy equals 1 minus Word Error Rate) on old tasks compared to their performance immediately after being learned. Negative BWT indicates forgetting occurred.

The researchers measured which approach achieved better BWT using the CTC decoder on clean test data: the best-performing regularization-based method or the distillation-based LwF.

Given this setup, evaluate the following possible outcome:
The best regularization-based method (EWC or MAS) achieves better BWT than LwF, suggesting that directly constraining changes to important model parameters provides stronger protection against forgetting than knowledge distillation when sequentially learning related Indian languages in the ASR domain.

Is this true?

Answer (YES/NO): NO